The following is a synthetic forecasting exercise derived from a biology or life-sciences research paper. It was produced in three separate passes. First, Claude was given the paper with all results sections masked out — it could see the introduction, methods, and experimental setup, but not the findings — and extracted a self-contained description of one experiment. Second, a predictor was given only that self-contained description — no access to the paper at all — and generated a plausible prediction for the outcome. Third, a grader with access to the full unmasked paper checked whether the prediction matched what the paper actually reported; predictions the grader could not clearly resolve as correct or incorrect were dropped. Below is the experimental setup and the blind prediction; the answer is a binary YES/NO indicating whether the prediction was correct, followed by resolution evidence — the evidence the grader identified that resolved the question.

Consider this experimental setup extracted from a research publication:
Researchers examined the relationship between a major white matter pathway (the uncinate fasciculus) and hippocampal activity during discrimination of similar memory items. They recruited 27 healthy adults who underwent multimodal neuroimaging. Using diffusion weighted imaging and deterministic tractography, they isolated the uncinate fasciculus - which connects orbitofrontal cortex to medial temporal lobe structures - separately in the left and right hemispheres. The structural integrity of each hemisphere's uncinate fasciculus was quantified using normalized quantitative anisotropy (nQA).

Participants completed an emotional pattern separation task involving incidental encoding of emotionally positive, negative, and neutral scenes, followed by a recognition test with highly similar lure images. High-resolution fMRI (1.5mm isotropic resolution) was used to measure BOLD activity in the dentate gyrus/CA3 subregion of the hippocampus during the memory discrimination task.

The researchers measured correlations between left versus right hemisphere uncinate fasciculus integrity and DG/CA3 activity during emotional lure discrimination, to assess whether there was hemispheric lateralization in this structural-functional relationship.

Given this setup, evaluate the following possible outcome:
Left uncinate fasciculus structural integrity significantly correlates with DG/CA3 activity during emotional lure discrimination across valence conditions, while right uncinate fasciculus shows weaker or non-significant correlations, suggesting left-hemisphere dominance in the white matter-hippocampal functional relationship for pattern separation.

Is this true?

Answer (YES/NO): NO